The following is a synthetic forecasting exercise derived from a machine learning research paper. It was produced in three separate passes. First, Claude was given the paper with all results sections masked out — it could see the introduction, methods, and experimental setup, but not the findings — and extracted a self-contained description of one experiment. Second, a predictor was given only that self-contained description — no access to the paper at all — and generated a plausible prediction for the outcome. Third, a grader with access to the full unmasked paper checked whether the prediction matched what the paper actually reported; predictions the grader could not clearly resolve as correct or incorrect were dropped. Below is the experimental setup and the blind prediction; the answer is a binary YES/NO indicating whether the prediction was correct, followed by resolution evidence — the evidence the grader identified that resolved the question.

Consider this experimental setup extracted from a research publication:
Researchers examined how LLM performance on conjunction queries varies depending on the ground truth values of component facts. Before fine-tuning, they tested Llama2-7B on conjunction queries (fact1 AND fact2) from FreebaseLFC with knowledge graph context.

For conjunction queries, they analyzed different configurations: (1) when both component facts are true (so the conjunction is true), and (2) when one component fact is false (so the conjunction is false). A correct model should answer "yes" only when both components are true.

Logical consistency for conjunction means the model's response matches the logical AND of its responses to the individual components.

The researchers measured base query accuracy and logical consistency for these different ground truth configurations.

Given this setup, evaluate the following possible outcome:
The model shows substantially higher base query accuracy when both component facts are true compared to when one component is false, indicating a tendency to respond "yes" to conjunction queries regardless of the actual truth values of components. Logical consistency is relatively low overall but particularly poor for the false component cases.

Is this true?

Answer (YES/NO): NO